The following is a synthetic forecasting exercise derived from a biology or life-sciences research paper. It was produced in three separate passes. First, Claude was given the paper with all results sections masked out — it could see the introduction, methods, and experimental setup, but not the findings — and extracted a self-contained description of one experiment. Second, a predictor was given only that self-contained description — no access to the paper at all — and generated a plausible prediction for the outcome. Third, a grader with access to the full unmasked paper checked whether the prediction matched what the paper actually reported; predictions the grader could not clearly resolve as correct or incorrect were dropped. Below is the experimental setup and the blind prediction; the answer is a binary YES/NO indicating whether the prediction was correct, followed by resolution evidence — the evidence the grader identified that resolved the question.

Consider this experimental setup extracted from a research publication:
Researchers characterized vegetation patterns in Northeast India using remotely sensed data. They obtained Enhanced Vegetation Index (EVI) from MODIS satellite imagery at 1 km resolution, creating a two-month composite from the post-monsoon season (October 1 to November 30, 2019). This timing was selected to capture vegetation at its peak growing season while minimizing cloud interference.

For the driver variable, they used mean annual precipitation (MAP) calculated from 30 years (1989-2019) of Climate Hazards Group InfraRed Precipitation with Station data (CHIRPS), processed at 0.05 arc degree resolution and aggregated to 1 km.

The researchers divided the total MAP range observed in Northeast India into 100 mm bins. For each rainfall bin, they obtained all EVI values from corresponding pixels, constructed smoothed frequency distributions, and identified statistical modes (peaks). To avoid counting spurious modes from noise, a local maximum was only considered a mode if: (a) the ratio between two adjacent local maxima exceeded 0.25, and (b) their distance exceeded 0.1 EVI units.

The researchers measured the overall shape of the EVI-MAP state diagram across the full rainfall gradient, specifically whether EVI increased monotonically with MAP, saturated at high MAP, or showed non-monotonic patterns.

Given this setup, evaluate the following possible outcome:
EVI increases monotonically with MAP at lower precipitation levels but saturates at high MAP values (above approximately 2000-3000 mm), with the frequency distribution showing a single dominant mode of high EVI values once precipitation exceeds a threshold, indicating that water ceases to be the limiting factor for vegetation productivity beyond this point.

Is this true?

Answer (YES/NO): YES